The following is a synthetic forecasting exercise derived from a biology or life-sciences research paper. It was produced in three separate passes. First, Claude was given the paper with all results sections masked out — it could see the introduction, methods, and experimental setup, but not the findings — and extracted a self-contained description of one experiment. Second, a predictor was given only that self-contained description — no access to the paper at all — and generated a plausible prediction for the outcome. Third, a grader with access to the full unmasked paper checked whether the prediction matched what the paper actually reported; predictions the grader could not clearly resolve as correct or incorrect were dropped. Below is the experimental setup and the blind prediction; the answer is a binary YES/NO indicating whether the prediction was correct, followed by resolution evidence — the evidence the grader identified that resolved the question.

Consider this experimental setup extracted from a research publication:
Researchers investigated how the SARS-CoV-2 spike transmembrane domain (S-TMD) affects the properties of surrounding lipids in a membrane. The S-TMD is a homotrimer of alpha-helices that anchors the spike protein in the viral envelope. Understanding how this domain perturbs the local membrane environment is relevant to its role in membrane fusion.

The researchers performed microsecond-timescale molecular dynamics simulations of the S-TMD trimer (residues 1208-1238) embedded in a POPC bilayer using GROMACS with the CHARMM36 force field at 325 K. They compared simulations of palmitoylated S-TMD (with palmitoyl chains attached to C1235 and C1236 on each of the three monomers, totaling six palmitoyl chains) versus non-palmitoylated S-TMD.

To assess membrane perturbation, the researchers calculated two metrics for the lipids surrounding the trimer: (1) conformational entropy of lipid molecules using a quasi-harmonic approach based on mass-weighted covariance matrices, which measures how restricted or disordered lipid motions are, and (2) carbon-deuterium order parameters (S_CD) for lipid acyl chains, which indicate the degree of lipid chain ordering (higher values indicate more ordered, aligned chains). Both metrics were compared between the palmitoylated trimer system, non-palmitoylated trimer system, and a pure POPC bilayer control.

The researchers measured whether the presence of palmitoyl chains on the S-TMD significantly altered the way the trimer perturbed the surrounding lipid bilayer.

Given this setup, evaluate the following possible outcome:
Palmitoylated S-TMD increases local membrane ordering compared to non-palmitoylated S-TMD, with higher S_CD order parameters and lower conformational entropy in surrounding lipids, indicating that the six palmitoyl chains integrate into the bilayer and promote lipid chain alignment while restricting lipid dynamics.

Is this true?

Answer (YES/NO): NO